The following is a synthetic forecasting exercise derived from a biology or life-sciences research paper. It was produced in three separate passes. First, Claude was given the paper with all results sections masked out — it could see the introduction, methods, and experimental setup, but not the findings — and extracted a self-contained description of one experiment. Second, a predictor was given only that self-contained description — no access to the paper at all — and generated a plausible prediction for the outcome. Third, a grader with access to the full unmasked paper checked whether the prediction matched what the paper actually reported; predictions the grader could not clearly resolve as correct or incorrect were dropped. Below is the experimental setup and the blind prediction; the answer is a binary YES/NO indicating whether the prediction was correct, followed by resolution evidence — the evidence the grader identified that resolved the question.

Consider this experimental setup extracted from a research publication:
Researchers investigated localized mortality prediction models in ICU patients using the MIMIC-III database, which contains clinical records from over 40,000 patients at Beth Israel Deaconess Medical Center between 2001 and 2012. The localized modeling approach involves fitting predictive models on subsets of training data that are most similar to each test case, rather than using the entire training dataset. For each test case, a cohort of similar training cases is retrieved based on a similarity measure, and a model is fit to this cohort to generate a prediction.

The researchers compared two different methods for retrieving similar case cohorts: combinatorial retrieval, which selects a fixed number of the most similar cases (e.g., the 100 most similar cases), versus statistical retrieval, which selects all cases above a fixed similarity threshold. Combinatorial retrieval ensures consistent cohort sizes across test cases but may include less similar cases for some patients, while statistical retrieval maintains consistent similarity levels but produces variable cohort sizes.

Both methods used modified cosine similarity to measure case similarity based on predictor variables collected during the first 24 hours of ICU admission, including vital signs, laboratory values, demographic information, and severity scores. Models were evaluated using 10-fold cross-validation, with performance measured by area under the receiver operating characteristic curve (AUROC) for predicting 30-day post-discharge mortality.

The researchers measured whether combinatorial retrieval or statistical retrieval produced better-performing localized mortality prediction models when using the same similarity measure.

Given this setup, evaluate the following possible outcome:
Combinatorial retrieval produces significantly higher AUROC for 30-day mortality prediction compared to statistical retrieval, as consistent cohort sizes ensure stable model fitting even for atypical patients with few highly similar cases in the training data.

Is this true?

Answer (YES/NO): NO